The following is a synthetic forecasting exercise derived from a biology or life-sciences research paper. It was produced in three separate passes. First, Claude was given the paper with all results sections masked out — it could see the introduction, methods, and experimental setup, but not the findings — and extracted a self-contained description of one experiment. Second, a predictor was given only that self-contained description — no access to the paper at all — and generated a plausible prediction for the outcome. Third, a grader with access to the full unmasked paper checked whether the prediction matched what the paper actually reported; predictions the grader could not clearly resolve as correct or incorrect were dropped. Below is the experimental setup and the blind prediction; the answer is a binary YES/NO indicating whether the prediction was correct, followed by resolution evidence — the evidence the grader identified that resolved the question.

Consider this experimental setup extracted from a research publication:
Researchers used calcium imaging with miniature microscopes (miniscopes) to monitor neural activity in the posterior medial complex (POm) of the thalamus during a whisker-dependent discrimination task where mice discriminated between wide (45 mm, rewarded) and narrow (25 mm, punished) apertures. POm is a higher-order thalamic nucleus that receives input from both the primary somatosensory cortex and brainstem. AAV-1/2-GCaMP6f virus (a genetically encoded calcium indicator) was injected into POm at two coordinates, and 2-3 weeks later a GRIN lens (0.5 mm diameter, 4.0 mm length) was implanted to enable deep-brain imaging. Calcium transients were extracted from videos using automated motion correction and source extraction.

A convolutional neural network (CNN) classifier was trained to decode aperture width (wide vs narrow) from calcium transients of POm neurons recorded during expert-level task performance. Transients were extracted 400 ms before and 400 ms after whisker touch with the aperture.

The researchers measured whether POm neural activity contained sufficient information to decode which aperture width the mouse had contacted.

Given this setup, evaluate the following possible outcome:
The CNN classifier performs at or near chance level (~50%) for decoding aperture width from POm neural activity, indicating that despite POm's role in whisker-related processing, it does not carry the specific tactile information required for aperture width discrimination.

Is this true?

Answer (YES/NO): NO